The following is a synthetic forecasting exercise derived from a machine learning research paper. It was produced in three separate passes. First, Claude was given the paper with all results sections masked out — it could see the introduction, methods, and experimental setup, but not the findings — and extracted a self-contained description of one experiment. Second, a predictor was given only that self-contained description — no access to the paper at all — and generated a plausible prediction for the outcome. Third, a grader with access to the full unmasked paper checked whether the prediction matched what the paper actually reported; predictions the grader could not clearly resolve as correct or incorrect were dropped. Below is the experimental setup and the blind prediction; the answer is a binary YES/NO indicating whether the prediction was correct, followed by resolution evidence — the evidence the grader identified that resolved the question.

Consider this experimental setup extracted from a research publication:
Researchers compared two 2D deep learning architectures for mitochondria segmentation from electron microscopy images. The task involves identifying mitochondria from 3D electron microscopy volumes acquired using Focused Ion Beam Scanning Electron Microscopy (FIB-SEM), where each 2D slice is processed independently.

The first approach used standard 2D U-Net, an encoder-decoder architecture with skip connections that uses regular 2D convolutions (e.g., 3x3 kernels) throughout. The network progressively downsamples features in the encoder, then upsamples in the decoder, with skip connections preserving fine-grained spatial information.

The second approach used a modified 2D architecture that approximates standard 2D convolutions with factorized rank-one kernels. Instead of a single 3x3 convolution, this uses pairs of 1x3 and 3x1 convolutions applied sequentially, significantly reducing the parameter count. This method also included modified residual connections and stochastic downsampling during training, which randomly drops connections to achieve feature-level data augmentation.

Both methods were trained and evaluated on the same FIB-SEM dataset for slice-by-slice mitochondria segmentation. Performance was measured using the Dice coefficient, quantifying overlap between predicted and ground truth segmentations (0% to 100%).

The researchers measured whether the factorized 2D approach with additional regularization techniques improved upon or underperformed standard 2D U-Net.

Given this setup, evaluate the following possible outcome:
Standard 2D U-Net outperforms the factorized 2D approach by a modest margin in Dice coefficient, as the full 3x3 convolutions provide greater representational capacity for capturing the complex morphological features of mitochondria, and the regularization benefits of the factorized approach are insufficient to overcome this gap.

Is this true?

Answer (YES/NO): NO